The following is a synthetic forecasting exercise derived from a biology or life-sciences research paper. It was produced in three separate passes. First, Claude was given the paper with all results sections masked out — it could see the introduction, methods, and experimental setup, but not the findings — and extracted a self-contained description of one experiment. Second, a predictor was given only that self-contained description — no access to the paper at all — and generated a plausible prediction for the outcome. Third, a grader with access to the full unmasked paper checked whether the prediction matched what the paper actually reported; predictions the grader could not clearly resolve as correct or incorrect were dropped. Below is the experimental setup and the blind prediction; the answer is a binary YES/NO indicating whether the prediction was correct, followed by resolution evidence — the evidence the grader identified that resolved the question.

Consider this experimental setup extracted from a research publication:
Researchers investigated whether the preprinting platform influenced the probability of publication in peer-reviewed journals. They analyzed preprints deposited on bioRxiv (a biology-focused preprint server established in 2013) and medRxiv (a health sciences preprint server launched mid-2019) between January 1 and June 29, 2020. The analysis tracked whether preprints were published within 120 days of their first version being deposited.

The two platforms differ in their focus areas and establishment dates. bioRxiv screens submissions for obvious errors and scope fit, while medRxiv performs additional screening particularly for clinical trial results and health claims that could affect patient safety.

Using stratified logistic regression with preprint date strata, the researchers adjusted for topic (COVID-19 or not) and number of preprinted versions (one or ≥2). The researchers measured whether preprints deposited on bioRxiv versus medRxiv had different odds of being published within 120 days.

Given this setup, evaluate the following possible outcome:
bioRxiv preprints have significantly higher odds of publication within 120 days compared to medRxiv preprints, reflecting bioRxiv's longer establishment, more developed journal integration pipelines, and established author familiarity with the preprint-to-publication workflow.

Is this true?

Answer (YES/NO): YES